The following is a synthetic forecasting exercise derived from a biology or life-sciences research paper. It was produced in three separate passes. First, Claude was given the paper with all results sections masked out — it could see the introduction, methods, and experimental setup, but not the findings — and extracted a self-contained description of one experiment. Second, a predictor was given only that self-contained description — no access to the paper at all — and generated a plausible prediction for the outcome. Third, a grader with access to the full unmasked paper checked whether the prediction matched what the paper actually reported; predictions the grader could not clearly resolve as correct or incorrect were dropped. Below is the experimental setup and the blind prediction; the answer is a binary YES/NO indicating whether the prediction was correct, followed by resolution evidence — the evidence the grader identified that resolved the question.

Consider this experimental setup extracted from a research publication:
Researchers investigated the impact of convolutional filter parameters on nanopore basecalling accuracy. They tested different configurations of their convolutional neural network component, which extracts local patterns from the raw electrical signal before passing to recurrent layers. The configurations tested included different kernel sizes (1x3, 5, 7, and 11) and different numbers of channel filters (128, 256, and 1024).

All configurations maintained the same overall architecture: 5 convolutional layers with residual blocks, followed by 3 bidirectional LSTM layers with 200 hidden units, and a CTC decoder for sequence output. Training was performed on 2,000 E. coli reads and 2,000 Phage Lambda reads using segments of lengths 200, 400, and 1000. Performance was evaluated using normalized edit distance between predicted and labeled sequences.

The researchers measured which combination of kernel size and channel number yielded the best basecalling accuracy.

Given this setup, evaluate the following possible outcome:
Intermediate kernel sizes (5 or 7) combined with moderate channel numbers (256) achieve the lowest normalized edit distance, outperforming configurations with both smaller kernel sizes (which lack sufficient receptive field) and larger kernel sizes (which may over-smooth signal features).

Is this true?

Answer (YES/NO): NO